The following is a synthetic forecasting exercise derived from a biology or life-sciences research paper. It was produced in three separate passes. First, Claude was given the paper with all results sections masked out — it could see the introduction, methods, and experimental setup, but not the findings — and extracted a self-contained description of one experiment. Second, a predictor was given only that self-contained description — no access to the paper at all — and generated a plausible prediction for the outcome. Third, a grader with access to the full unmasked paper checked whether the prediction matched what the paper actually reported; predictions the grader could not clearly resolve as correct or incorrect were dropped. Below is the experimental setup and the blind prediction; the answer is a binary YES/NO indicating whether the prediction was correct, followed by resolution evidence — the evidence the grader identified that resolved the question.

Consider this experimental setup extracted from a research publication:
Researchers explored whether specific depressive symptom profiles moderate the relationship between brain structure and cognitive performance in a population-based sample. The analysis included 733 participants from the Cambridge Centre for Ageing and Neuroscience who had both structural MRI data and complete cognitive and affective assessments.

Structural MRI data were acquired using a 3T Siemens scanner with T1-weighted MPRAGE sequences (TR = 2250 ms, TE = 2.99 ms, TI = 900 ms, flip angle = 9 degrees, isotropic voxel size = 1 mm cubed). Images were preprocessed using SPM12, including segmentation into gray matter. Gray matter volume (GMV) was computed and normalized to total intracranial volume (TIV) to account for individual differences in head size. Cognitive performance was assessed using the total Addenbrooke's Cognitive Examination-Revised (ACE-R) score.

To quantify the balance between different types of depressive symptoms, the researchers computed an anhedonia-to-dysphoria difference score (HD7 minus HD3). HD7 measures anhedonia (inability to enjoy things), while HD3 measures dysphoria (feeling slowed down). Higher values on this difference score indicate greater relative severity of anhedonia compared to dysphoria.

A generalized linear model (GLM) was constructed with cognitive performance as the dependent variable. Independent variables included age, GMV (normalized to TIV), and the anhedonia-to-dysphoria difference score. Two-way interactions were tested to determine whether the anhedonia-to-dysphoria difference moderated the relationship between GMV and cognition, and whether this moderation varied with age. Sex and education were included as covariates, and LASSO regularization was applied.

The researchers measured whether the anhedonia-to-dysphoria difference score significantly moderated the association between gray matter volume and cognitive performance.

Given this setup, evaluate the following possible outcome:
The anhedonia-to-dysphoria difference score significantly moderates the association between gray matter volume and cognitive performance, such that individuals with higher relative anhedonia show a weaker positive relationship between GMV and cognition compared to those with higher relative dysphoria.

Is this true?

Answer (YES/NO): NO